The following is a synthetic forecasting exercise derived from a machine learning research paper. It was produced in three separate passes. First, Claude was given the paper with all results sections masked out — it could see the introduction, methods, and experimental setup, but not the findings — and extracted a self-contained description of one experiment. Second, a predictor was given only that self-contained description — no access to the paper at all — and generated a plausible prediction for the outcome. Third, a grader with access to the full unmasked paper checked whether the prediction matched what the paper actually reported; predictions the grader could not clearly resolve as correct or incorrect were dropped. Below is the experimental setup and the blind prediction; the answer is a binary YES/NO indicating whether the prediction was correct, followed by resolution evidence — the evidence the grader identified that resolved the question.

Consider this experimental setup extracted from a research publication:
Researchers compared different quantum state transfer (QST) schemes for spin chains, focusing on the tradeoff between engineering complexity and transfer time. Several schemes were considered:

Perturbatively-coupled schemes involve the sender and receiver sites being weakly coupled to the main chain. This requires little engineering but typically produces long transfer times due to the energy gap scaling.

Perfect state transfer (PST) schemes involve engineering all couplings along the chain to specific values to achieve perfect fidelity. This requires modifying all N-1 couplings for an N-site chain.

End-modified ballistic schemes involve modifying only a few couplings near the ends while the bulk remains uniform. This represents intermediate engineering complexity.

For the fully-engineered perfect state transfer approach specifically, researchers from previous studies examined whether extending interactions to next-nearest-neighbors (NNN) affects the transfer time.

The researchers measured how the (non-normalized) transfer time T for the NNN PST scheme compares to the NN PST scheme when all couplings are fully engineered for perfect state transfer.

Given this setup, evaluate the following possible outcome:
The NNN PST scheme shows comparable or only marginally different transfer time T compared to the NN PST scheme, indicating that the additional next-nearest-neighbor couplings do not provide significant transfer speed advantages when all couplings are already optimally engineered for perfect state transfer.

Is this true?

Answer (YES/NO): YES